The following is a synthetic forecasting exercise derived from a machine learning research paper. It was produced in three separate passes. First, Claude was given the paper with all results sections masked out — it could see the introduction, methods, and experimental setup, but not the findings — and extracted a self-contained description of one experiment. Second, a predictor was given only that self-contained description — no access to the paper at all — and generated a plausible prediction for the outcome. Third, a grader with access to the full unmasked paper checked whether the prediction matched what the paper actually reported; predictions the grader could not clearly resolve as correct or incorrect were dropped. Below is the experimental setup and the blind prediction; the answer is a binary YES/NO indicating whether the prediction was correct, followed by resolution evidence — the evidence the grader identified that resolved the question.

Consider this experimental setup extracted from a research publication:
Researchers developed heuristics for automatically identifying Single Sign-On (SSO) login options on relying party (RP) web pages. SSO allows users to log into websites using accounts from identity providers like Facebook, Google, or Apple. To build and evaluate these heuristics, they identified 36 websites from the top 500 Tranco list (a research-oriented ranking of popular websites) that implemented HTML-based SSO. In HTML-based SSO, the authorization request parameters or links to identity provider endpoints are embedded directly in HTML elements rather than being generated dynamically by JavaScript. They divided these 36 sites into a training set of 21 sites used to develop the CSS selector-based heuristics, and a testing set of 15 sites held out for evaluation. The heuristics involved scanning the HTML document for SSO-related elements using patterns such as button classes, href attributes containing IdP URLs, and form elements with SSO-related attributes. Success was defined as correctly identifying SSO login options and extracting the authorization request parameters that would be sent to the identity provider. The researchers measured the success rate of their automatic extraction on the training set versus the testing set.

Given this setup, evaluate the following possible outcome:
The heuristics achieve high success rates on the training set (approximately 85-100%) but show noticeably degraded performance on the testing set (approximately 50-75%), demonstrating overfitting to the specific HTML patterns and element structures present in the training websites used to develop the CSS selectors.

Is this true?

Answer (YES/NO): NO